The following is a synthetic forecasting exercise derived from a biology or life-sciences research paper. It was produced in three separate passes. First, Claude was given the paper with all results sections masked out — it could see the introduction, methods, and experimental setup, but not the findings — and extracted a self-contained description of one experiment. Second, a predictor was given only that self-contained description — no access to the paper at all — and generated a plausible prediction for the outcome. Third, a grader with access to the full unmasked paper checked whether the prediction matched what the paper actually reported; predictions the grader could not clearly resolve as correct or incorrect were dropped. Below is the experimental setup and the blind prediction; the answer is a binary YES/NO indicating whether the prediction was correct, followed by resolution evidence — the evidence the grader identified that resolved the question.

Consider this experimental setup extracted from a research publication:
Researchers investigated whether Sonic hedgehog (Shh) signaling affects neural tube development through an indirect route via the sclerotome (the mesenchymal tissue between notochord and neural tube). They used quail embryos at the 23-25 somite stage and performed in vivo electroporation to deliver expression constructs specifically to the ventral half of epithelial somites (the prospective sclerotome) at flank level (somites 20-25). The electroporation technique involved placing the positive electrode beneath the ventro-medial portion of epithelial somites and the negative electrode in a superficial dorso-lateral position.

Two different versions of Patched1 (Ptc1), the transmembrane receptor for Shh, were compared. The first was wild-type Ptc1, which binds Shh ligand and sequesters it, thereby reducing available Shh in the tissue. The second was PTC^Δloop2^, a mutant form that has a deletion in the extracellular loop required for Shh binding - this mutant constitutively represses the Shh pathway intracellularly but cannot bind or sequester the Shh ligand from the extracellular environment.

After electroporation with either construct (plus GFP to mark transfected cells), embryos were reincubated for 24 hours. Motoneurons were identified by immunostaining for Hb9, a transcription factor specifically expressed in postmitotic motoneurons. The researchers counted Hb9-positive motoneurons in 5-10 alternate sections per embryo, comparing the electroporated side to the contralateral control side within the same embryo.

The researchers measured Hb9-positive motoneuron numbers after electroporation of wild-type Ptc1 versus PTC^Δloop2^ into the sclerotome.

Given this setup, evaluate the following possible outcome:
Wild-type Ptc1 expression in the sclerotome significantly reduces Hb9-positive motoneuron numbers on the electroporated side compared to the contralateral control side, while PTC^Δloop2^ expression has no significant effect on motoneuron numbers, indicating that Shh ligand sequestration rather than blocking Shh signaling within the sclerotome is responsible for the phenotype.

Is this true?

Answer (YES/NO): YES